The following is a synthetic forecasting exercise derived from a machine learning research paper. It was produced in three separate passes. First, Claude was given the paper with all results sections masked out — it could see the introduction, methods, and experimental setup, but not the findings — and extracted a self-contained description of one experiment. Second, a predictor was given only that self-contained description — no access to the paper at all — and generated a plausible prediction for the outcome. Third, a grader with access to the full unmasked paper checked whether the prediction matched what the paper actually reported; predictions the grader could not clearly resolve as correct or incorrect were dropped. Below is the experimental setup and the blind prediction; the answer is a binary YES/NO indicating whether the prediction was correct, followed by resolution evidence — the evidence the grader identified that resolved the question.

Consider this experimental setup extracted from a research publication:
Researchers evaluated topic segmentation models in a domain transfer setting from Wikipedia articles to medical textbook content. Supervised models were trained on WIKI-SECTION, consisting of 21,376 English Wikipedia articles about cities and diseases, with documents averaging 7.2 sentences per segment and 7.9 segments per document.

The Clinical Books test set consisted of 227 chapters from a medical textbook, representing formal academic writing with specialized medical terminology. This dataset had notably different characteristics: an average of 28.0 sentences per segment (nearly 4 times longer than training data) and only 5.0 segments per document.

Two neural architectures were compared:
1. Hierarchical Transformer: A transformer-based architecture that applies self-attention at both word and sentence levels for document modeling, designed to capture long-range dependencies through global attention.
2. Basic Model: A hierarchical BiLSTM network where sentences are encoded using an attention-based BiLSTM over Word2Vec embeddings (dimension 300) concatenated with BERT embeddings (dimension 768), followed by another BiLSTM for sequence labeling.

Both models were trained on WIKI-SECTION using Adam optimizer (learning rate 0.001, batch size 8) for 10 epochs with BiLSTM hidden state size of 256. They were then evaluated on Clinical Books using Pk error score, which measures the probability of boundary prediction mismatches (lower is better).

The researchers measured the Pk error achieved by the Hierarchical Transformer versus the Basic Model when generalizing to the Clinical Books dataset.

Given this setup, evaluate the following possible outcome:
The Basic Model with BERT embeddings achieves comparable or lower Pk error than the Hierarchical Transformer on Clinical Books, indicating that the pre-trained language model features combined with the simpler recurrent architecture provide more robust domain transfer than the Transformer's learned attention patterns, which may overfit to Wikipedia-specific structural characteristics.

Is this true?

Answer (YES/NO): YES